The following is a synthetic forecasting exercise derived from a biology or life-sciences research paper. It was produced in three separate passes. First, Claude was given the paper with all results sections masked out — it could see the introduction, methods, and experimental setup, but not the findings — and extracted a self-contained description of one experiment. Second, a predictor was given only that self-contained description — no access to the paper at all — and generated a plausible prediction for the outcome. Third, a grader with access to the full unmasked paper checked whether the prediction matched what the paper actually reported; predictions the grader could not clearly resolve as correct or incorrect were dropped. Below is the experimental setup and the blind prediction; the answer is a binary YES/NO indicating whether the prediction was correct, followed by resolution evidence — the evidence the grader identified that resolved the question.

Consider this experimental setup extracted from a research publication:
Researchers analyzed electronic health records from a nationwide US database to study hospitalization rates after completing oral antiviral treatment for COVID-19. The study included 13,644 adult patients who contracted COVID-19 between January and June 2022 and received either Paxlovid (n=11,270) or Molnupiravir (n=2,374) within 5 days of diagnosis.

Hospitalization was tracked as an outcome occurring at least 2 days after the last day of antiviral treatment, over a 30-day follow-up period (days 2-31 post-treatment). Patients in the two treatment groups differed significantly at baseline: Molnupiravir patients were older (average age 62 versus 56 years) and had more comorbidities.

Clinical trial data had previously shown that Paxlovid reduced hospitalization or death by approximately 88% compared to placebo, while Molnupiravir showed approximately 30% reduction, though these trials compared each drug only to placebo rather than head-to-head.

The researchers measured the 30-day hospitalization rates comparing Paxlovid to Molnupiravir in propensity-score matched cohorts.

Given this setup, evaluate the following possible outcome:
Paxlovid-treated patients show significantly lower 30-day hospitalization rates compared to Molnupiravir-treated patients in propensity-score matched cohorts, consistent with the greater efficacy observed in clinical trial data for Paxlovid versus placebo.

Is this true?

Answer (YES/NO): NO